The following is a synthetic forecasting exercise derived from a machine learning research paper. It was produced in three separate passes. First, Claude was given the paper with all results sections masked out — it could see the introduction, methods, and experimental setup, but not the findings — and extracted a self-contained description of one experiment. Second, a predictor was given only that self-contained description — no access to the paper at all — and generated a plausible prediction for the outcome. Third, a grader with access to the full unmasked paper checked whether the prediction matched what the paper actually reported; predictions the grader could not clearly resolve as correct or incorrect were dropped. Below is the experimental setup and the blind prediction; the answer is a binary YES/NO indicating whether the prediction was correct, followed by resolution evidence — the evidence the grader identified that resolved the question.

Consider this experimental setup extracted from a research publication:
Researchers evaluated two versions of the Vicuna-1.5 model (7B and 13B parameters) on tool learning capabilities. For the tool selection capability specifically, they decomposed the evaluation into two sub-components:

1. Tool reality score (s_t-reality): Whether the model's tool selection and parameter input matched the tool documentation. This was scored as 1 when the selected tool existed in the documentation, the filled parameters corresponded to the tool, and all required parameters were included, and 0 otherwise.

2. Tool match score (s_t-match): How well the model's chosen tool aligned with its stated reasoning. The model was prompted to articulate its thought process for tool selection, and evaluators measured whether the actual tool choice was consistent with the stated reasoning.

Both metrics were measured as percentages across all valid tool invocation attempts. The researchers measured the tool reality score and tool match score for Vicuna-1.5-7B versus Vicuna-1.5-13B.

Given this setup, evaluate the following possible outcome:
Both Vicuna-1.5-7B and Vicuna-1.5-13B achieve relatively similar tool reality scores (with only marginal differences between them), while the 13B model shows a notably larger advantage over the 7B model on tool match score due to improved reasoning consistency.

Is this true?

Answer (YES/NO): NO